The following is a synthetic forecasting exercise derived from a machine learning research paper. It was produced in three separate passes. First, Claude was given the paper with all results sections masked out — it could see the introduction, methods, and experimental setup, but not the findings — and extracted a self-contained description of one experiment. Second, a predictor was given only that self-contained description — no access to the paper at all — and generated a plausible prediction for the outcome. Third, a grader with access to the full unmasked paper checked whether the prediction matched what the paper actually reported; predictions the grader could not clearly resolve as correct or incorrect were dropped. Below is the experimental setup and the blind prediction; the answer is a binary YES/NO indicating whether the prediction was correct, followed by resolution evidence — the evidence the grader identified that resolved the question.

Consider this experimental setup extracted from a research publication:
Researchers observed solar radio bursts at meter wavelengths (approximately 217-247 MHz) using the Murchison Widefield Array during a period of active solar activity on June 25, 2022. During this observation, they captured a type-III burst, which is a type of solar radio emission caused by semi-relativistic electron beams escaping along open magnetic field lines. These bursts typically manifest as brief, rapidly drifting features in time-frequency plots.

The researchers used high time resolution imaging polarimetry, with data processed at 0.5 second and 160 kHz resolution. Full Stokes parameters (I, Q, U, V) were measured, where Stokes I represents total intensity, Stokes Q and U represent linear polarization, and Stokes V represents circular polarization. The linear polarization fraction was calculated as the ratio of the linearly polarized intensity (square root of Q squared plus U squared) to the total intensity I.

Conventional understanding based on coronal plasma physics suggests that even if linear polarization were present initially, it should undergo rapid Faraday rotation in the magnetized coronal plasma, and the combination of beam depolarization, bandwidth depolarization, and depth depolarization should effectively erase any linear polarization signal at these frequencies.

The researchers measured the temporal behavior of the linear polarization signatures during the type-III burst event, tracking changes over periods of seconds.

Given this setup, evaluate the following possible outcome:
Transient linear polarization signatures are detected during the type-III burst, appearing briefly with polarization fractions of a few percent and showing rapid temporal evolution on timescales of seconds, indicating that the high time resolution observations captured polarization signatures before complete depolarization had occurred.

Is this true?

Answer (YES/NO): NO